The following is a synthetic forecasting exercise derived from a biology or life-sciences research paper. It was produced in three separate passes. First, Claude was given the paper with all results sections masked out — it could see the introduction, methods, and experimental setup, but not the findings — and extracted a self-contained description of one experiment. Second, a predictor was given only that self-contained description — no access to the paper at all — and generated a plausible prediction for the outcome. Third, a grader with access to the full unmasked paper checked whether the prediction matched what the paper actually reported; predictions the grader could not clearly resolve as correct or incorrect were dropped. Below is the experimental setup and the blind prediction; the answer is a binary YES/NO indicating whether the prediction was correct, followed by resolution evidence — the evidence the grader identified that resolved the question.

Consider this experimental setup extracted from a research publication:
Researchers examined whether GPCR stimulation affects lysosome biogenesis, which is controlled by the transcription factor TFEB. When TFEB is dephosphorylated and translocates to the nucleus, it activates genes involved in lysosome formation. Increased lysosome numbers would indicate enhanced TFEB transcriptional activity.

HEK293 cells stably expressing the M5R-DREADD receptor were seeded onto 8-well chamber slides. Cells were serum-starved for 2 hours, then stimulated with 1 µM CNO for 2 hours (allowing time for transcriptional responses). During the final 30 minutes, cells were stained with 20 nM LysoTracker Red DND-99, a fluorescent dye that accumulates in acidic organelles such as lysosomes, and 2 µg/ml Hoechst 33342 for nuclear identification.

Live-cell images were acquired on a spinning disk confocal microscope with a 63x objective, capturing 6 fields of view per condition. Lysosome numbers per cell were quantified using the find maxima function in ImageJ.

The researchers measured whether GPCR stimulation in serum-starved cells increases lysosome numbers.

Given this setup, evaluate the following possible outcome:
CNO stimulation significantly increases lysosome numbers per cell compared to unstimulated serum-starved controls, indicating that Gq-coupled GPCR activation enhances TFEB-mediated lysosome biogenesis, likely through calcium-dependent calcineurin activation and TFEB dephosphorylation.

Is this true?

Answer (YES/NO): NO